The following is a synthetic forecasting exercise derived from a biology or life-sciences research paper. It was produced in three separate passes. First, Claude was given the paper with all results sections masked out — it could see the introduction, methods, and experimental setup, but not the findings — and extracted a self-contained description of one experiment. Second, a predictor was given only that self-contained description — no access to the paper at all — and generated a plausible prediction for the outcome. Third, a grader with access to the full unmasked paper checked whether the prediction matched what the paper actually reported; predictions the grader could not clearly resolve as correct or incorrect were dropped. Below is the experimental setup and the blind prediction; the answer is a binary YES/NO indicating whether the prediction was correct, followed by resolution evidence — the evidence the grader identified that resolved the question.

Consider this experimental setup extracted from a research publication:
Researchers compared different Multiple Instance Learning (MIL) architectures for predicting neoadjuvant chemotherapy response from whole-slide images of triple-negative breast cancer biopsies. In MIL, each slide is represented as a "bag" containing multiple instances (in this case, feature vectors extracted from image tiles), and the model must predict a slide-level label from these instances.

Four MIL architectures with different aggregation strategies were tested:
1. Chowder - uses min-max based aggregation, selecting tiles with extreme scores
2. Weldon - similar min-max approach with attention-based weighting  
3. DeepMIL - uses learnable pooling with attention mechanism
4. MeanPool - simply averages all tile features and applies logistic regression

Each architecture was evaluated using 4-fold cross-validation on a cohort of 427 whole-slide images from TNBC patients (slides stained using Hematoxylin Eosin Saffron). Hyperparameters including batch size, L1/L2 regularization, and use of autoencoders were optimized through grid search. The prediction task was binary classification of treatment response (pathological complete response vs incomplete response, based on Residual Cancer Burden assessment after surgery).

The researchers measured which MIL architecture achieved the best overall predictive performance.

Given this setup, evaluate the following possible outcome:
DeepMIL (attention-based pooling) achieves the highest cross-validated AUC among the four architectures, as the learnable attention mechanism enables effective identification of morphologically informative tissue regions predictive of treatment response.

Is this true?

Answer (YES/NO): NO